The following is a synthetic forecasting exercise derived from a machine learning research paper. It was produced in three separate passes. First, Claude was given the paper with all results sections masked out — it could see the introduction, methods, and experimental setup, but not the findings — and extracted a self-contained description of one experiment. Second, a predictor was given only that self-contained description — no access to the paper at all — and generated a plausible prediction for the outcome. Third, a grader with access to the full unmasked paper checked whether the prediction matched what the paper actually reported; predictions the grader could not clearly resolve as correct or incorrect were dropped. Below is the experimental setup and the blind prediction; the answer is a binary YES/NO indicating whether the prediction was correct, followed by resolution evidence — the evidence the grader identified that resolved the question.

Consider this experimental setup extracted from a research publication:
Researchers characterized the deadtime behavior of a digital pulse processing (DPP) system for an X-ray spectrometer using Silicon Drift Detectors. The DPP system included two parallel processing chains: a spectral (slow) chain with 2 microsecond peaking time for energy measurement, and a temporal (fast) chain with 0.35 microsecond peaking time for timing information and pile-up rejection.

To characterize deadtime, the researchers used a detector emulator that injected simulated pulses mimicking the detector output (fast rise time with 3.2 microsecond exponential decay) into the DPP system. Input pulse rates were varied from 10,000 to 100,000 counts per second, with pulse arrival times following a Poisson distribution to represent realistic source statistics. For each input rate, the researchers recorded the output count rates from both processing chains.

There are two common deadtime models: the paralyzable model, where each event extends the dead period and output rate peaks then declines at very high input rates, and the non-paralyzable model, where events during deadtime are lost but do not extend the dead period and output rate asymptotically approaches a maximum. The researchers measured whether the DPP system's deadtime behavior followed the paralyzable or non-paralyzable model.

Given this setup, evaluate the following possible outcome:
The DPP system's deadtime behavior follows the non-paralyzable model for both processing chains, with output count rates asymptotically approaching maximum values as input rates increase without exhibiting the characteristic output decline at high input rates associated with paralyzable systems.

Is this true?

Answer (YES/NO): NO